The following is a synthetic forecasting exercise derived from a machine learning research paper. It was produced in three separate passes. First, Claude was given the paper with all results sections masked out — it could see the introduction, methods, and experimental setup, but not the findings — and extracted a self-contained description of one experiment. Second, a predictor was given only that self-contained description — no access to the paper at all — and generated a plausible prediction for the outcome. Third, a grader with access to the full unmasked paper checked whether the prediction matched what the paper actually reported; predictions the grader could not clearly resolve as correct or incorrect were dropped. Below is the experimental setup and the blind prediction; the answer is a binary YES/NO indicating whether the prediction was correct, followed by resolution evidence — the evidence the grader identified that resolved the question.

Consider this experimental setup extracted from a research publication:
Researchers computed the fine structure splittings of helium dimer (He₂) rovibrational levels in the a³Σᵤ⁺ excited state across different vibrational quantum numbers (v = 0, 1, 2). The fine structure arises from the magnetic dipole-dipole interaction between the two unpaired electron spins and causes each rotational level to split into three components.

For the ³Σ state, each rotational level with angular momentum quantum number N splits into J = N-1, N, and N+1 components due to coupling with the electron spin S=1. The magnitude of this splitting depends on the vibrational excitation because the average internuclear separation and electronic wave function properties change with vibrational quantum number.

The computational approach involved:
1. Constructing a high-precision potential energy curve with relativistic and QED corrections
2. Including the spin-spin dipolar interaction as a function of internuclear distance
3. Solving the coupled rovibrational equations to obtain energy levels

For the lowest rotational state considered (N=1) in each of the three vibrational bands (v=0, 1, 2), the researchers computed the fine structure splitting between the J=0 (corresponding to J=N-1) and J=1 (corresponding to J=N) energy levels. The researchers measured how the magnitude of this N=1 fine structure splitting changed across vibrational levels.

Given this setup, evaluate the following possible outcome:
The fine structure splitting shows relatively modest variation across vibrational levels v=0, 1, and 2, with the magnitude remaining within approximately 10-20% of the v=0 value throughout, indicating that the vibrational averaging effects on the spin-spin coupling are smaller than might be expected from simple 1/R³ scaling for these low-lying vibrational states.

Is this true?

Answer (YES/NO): NO